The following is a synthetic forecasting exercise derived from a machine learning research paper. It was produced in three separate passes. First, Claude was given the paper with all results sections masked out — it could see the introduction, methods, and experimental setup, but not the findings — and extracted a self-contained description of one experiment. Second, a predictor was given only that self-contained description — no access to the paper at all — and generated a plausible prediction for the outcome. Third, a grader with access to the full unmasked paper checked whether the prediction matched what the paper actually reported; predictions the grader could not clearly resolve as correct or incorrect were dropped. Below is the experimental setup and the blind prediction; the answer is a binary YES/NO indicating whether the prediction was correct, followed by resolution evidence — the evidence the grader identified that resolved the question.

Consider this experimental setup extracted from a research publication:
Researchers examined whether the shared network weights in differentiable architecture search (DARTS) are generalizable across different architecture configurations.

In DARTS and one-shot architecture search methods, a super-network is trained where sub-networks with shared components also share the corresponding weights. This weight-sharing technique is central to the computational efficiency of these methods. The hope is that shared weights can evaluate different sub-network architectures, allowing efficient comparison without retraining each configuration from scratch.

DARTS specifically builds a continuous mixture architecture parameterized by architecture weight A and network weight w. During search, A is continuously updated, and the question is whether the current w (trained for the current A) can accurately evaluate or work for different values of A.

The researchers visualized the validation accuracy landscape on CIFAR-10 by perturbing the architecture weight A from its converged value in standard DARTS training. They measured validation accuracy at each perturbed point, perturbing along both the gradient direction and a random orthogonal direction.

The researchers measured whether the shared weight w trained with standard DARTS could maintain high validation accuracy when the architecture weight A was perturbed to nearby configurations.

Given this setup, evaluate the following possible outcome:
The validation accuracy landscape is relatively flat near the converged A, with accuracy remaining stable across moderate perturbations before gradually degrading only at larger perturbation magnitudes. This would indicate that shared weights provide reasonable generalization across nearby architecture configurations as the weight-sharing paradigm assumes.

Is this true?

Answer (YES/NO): NO